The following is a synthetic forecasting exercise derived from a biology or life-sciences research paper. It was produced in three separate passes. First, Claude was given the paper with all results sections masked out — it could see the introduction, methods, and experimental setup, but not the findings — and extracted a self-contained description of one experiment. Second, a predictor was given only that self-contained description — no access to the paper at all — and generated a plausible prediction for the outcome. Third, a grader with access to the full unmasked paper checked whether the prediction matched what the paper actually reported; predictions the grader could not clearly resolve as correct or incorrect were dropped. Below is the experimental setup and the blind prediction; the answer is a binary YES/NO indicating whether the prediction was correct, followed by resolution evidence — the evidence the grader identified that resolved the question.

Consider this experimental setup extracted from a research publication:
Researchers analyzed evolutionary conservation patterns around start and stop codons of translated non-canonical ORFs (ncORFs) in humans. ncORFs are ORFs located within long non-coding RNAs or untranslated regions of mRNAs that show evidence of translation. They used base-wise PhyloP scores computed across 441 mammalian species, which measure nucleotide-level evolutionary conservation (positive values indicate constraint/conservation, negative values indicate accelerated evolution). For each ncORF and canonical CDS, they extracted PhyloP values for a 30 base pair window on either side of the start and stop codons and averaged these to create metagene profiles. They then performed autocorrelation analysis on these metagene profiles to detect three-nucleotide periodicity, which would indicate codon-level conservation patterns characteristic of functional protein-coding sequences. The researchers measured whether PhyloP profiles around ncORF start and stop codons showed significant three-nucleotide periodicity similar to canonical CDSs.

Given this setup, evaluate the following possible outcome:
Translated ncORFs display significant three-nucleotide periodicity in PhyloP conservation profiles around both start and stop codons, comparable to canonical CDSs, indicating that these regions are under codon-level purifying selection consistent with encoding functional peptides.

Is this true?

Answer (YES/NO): NO